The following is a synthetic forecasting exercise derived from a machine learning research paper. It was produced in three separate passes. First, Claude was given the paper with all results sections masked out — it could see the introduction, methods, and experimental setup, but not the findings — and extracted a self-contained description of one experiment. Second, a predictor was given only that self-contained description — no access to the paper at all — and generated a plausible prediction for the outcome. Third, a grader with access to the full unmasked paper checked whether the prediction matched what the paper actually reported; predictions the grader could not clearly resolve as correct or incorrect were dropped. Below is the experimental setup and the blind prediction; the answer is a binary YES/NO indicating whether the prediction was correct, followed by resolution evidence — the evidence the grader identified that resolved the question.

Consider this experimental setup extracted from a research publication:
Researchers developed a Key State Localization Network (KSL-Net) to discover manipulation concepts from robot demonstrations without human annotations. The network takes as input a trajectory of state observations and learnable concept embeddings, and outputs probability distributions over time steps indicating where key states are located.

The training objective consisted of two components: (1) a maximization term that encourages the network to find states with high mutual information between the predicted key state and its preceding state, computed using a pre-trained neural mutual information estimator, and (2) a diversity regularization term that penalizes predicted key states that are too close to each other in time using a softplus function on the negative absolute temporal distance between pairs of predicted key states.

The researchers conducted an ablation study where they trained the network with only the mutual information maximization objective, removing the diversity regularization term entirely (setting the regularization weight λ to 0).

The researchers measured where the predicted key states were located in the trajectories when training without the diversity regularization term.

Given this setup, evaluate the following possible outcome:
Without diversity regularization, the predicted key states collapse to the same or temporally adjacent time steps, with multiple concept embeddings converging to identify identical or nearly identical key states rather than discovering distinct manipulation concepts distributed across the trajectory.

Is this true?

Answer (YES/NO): YES